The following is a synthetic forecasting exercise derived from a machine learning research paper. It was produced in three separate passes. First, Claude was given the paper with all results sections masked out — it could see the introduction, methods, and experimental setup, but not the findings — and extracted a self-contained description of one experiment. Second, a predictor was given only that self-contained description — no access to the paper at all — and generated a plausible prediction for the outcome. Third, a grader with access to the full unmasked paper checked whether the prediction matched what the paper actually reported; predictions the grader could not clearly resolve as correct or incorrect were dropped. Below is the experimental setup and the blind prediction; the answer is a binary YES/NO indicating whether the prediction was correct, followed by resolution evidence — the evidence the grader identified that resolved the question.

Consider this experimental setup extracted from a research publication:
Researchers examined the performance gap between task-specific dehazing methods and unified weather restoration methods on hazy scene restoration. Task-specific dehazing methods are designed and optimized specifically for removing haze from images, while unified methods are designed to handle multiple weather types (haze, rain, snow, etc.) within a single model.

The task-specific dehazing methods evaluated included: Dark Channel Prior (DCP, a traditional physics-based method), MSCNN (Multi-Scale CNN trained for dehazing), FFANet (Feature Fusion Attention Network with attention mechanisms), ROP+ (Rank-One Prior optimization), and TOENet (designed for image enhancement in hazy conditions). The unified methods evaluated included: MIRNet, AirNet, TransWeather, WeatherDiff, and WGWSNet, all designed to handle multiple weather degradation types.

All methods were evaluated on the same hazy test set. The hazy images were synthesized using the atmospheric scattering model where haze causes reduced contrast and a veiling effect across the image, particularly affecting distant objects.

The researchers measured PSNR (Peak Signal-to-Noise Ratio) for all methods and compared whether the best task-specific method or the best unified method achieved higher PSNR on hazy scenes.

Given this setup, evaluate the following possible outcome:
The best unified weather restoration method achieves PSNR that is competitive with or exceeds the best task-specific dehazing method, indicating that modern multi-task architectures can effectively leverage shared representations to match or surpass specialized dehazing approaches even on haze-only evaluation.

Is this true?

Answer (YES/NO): YES